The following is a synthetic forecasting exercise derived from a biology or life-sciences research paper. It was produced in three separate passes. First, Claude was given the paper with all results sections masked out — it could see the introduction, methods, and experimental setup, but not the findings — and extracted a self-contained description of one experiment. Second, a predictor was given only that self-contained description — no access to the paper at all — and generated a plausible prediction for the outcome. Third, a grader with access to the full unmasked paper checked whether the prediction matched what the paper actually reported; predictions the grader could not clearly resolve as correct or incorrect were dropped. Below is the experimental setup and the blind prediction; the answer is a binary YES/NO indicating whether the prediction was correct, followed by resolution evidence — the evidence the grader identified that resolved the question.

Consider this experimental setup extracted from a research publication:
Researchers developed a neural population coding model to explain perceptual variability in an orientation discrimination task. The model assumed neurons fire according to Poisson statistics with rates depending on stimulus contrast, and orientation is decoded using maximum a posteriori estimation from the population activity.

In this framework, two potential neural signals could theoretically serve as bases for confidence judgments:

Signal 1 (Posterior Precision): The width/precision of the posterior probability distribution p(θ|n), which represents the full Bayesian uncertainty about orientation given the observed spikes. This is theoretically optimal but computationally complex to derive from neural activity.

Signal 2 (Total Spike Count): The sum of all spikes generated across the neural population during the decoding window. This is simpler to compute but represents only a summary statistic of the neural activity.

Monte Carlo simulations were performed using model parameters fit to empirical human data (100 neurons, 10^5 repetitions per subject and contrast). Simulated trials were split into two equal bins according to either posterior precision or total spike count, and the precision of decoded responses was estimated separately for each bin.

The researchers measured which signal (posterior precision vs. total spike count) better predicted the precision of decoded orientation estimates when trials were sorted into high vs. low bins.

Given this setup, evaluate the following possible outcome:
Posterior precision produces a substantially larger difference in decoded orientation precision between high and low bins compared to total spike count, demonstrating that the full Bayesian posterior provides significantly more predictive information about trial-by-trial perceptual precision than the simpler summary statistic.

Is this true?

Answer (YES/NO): NO